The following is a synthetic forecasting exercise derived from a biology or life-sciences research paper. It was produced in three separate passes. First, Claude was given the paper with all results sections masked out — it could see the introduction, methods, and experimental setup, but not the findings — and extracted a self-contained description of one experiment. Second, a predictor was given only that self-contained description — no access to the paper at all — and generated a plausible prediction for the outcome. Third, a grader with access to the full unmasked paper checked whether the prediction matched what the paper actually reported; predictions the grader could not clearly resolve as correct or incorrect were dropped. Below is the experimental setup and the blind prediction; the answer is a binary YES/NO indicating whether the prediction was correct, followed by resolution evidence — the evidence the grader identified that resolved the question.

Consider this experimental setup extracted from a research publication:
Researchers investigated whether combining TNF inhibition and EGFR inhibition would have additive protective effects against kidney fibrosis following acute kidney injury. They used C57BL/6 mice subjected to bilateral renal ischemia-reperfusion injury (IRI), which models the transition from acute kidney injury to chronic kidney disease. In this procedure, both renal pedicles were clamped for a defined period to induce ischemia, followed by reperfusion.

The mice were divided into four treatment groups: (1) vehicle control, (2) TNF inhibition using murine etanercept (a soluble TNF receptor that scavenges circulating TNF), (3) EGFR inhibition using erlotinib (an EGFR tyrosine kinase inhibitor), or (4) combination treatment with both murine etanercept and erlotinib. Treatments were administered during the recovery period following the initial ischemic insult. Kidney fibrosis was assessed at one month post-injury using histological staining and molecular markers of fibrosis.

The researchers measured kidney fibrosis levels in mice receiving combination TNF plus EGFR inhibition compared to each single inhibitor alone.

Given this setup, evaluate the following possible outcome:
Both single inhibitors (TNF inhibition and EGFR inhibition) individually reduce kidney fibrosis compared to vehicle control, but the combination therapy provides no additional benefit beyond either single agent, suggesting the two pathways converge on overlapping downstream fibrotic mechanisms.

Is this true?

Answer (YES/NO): YES